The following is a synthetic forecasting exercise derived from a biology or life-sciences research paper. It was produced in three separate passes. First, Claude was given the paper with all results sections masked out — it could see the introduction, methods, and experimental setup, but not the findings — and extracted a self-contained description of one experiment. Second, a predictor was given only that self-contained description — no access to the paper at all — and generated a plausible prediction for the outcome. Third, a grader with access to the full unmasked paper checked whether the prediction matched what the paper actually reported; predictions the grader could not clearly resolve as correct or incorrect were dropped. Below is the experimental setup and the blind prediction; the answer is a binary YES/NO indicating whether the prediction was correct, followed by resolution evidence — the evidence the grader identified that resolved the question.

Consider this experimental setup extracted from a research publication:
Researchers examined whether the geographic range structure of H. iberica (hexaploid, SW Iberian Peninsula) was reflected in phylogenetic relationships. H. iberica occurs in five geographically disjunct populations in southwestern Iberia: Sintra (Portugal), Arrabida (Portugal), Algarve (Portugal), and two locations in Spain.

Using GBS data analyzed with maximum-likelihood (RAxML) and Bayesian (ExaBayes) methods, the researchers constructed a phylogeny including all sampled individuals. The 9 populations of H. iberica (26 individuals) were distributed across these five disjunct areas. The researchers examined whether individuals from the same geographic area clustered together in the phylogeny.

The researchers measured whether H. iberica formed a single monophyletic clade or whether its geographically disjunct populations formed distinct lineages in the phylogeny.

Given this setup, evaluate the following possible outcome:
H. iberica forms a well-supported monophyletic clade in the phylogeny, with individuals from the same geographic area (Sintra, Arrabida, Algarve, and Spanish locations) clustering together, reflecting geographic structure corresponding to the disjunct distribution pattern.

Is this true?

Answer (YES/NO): NO